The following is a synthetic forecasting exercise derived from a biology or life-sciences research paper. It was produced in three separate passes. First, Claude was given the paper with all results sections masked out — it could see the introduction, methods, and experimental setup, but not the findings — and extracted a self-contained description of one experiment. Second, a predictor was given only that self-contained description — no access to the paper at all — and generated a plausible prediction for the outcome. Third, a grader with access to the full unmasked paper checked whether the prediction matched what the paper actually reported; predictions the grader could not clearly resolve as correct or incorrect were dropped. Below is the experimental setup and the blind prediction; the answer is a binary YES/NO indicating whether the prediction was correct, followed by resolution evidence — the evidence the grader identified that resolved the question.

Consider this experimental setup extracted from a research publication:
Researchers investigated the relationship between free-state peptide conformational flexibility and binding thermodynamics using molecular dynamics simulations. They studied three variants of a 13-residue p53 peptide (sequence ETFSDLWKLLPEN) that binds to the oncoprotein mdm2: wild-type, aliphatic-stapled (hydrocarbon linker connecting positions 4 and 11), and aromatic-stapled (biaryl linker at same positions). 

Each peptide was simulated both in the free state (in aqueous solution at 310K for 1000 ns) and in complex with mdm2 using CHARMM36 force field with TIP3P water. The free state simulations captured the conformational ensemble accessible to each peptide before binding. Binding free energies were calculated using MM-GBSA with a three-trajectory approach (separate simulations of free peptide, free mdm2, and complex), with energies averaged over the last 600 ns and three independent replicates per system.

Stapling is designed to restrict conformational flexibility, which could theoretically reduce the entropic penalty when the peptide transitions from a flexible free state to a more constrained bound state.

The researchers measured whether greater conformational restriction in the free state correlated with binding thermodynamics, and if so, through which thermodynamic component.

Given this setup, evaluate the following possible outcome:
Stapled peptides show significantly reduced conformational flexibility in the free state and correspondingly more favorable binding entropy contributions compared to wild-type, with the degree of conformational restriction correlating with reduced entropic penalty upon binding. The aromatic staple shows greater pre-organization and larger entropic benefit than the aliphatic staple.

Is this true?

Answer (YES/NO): YES